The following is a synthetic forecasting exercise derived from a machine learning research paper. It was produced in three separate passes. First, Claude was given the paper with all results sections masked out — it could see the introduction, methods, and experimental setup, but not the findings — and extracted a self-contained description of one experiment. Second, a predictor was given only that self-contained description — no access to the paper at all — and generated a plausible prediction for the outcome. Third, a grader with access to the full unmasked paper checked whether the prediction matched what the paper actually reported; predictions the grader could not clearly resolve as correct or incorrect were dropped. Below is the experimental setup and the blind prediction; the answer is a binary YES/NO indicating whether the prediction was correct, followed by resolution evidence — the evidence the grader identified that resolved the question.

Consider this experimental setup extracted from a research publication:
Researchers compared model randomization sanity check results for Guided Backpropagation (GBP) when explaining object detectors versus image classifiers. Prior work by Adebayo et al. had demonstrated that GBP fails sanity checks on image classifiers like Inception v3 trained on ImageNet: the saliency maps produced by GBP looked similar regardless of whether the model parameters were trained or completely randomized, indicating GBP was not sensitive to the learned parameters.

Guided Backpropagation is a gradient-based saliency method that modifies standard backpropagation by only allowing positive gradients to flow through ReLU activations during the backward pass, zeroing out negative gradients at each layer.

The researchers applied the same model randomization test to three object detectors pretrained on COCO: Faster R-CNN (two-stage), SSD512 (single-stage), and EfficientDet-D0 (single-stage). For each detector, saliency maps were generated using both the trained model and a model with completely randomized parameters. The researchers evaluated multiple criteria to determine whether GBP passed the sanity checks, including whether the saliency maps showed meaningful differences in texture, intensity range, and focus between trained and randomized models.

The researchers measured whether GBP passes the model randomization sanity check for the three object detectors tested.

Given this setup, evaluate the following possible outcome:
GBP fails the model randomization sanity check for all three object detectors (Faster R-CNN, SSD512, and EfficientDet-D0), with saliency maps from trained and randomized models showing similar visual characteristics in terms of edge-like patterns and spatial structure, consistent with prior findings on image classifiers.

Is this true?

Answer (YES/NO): NO